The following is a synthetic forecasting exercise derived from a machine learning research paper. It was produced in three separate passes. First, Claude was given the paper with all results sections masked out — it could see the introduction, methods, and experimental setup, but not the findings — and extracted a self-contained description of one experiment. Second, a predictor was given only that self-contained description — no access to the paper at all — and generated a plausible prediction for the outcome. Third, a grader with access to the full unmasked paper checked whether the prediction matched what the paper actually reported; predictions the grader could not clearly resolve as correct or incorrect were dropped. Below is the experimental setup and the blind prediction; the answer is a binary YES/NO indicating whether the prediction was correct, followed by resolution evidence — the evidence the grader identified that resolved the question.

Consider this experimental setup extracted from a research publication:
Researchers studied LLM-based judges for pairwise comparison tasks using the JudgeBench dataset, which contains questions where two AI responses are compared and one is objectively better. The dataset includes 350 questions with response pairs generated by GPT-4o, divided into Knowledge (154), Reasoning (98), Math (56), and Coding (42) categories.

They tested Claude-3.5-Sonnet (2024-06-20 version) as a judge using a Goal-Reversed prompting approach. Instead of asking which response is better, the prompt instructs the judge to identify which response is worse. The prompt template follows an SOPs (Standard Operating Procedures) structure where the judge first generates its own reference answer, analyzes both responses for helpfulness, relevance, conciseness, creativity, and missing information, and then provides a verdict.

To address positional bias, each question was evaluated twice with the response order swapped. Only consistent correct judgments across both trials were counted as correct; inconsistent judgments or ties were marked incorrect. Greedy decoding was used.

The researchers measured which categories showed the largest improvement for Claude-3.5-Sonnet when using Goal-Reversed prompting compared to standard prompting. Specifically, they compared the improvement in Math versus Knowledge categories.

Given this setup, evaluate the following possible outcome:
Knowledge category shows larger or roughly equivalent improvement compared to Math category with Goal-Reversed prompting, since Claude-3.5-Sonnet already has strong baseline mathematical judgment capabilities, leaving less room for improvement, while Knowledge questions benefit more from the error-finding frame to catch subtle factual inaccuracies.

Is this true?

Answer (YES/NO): NO